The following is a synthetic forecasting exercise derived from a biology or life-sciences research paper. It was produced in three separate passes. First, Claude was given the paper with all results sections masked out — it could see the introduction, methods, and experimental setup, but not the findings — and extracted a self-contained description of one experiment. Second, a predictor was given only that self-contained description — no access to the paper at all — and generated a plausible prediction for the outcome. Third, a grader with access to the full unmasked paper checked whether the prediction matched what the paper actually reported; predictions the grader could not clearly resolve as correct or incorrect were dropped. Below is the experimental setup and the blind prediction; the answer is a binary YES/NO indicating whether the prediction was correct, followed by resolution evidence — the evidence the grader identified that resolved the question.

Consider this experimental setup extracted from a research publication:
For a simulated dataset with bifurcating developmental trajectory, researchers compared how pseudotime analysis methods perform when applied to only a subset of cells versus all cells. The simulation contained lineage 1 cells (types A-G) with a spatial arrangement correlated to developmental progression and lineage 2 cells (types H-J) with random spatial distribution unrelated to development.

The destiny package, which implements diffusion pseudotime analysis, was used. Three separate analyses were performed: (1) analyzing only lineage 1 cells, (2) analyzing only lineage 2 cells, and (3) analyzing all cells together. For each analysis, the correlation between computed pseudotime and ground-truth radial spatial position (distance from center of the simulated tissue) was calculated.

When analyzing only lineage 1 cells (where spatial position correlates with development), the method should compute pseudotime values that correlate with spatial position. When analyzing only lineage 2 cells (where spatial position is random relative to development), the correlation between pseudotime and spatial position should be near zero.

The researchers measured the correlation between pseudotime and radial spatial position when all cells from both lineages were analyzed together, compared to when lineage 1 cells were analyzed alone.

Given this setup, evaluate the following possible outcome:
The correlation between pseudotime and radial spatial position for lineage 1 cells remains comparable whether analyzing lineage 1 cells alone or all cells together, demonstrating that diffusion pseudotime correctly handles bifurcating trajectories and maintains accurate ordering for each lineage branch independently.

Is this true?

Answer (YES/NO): NO